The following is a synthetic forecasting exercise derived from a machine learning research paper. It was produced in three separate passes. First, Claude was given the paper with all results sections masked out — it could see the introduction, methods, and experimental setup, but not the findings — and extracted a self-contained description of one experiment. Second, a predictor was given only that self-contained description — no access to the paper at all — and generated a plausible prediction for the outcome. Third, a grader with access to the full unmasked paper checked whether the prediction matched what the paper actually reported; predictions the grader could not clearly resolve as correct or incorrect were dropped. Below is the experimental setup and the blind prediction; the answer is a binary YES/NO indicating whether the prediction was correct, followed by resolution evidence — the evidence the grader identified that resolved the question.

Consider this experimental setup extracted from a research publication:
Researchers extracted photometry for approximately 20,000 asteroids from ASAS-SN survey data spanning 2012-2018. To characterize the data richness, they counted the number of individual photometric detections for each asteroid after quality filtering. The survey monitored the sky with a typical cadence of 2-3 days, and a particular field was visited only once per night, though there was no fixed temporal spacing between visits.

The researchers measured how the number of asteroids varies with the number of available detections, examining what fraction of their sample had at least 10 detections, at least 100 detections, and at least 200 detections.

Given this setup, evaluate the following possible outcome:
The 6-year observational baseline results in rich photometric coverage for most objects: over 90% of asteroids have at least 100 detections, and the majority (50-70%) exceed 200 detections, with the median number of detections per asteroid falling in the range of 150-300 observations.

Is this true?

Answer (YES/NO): NO